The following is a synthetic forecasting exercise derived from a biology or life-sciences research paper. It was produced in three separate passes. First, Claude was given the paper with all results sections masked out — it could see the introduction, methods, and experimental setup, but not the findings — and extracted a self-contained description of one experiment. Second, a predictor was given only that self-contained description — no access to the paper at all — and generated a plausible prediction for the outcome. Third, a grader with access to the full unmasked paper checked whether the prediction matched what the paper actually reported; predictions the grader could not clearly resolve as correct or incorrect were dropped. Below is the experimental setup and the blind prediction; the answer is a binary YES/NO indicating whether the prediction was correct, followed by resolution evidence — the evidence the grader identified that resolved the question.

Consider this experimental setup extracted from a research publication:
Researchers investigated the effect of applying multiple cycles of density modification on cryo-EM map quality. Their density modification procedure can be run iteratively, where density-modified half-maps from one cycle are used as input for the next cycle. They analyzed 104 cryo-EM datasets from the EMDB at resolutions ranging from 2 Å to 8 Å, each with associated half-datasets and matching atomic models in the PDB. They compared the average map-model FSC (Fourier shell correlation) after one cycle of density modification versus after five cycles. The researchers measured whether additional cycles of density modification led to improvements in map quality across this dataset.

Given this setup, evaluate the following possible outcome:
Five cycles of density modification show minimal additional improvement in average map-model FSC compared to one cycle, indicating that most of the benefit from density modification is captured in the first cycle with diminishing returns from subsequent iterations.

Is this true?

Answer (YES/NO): NO